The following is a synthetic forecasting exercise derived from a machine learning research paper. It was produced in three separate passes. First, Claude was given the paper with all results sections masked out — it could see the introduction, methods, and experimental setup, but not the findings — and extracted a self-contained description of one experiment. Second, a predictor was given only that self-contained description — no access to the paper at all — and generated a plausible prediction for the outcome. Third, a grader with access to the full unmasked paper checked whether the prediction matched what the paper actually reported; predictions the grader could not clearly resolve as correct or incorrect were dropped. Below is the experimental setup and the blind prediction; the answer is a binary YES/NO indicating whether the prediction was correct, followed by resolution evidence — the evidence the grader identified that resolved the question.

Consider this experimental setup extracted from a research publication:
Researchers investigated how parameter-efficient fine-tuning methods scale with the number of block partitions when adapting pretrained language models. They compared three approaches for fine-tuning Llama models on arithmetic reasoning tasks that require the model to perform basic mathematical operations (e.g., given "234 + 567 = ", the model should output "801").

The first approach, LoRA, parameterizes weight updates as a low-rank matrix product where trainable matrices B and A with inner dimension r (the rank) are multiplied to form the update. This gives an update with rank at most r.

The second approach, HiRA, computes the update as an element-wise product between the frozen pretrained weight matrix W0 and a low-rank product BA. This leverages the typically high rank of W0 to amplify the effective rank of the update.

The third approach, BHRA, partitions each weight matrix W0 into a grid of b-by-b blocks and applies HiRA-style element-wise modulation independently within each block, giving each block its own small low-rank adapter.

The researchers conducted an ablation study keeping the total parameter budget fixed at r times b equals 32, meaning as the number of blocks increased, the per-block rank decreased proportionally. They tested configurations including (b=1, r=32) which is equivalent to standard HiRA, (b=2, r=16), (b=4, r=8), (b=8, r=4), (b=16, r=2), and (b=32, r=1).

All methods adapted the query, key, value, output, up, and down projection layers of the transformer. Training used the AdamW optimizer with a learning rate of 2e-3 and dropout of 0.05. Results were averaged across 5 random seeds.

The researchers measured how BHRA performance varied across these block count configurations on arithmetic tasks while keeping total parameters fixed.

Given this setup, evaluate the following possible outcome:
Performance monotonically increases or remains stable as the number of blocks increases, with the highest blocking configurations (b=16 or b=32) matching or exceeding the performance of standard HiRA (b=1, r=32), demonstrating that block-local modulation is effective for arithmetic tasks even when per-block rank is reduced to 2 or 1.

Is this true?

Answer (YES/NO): NO